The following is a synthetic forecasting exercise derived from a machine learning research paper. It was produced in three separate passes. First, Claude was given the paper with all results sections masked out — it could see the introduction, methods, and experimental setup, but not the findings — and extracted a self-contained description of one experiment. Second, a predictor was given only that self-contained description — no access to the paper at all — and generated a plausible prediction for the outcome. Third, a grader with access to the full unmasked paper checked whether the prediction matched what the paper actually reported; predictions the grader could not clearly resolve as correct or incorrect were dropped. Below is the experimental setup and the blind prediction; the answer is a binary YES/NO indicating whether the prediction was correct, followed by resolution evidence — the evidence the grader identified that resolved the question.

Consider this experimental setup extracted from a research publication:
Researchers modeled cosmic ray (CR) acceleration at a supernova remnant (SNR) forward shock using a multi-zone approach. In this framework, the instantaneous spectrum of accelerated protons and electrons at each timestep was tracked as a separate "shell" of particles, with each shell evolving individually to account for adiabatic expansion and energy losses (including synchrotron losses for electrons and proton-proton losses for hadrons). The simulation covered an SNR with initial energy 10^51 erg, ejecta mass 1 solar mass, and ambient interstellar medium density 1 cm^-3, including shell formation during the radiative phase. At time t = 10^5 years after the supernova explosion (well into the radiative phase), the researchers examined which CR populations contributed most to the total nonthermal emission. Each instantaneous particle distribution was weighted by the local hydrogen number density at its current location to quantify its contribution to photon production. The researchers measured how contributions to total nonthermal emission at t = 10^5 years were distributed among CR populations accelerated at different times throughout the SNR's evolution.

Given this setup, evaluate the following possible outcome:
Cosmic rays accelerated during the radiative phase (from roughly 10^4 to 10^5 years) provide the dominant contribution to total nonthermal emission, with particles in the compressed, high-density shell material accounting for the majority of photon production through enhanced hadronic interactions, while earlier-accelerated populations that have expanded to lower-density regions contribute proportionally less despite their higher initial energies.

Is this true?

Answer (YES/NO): NO